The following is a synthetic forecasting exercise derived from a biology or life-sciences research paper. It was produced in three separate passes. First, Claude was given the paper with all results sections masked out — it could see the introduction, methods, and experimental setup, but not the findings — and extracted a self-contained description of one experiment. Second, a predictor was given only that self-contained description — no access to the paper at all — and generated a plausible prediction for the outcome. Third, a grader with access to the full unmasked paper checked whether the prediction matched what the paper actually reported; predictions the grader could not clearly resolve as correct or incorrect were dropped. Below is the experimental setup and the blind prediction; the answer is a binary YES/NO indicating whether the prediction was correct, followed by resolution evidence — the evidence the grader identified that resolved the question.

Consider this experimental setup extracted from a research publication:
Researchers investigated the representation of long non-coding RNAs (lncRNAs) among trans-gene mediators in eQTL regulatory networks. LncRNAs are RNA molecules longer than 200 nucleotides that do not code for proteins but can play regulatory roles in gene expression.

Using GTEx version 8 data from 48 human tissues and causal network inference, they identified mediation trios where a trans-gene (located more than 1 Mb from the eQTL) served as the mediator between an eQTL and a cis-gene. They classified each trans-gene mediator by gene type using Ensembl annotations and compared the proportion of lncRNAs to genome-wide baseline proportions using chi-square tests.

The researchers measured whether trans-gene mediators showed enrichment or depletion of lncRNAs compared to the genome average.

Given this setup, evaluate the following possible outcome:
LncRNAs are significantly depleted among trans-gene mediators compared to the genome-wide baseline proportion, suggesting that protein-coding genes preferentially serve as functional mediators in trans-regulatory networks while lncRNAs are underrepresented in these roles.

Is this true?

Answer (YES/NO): NO